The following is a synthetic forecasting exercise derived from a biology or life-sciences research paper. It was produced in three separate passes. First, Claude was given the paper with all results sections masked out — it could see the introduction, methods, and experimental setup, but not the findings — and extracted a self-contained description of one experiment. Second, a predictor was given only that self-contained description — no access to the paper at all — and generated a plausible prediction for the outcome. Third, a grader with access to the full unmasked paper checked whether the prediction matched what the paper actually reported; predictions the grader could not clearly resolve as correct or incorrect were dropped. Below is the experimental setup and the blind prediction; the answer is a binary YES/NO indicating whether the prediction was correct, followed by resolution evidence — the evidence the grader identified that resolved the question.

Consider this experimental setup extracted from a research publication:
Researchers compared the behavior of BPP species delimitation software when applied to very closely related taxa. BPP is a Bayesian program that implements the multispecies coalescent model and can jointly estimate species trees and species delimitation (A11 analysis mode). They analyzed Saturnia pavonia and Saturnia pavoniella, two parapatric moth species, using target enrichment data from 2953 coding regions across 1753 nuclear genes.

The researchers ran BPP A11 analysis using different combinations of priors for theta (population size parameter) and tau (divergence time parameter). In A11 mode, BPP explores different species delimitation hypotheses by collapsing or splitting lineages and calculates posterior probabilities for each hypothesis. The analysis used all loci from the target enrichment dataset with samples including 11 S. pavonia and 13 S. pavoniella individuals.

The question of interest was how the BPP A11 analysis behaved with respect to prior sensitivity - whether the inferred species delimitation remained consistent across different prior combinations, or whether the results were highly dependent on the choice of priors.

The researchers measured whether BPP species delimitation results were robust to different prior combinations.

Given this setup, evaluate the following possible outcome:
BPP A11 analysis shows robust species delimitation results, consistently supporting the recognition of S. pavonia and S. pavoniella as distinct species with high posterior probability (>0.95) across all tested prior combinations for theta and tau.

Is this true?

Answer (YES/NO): NO